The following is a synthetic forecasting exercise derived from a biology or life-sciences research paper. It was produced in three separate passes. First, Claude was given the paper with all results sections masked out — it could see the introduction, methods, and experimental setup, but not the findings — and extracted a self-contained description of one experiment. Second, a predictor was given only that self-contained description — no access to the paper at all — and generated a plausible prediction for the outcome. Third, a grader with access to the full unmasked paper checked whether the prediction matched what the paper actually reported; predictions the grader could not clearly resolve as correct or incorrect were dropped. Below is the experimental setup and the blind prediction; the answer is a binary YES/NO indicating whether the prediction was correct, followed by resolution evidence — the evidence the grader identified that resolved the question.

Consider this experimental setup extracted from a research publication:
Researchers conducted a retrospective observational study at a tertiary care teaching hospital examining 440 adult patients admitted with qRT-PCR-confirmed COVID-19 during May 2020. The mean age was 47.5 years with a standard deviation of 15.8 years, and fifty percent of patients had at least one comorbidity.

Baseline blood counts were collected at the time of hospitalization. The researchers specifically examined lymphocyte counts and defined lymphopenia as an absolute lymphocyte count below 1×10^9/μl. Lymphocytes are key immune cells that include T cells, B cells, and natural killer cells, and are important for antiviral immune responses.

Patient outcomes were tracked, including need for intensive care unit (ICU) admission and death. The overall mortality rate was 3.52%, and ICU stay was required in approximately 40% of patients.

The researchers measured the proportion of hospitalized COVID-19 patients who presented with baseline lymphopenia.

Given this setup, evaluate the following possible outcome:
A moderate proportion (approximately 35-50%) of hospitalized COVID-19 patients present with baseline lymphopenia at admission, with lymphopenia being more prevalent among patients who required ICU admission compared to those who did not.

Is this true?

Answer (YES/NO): NO